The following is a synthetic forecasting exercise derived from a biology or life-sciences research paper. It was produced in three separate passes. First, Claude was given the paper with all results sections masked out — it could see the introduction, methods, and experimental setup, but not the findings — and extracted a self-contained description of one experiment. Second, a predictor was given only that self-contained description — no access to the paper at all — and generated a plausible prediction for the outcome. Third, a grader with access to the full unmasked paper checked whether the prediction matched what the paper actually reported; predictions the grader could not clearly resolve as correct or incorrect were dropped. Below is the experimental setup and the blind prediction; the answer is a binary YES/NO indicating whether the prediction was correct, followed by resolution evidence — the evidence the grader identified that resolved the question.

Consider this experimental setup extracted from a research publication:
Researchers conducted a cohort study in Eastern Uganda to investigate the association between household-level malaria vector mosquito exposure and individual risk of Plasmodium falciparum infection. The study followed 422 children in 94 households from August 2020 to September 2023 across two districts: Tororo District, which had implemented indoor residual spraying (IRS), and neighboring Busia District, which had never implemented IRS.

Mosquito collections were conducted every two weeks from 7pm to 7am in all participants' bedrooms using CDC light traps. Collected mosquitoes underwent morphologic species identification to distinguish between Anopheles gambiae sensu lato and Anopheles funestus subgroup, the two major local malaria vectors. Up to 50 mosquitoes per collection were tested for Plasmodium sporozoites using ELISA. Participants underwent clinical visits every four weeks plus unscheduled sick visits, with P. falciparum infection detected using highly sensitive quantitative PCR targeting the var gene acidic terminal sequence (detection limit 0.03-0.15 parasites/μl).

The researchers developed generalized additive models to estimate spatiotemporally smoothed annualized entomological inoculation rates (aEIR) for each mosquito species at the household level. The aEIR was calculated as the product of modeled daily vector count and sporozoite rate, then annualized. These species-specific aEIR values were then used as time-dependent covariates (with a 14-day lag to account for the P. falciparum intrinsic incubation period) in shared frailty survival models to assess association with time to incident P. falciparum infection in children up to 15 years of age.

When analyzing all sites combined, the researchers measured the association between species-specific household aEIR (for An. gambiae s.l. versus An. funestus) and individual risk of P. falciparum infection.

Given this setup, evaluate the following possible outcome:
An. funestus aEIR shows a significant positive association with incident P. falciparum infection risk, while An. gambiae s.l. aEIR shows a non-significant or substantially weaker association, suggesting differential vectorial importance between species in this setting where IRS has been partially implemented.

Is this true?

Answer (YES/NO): YES